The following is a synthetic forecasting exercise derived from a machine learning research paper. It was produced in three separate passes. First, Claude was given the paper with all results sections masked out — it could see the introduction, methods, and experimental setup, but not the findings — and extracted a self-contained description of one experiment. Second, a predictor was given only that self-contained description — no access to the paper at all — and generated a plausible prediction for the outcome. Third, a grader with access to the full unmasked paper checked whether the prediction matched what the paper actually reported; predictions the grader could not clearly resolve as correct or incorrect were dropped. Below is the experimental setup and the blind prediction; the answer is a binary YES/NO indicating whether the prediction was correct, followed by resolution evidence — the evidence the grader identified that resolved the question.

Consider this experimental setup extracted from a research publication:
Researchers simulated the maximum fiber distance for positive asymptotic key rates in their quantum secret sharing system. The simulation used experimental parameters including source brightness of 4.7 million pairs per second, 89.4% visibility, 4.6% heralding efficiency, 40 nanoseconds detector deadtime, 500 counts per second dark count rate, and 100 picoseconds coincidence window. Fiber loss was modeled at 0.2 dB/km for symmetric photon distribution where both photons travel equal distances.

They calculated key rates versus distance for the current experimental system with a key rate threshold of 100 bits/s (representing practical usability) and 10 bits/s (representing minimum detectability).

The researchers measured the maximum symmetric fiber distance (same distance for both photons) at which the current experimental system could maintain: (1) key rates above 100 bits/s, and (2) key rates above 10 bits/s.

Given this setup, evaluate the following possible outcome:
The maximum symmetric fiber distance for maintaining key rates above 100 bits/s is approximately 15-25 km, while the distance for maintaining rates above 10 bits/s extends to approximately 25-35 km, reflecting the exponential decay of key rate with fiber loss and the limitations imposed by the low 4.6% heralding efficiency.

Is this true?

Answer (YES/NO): NO